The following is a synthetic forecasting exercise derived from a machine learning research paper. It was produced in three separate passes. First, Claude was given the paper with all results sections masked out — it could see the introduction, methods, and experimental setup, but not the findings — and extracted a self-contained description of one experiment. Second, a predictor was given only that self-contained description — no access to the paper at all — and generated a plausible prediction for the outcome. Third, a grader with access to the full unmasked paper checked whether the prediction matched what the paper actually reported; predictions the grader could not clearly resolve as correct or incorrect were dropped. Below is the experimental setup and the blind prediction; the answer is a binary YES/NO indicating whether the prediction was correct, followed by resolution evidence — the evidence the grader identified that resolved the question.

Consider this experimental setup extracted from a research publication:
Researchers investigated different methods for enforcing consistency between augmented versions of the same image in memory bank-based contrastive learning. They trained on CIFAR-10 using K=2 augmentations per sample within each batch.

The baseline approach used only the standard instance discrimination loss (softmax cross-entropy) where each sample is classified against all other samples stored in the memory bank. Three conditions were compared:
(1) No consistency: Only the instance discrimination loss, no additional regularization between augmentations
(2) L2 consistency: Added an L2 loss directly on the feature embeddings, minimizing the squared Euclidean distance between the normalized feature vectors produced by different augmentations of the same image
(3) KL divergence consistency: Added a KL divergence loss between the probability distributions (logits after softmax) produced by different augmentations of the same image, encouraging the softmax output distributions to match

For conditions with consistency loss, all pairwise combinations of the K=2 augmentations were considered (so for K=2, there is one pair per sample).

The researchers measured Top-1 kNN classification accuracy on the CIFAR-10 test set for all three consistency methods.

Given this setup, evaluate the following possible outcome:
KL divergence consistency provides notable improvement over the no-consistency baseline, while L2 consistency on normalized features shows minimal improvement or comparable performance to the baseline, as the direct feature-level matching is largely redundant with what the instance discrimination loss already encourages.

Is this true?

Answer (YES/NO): NO